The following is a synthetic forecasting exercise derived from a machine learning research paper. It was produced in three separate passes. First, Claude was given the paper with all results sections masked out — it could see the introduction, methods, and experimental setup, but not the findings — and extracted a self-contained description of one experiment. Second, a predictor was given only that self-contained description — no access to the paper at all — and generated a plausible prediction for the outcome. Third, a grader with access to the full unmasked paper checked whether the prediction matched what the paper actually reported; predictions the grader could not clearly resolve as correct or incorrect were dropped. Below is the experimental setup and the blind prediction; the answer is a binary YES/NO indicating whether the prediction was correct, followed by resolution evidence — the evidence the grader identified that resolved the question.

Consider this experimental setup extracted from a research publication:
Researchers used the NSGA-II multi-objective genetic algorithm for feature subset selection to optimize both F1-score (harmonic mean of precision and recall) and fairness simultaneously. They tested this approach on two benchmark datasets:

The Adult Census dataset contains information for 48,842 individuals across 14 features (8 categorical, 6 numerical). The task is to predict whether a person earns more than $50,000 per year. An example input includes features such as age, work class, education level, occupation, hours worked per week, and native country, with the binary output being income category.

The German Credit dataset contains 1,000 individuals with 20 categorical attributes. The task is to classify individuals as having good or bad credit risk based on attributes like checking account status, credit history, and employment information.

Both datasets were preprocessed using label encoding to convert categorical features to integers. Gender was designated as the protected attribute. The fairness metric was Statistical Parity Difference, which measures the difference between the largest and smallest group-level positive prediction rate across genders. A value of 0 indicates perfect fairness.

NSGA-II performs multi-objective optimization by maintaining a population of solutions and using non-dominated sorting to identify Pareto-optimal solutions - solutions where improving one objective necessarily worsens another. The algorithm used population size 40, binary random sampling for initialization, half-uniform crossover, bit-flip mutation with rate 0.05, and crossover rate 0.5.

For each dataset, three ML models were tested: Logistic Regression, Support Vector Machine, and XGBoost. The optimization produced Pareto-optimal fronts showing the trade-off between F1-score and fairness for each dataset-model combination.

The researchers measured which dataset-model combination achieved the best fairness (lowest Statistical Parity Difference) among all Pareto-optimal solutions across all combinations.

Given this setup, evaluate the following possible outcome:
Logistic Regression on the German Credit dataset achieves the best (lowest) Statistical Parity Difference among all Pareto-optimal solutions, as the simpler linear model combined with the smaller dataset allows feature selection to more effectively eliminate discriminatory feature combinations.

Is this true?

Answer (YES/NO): NO